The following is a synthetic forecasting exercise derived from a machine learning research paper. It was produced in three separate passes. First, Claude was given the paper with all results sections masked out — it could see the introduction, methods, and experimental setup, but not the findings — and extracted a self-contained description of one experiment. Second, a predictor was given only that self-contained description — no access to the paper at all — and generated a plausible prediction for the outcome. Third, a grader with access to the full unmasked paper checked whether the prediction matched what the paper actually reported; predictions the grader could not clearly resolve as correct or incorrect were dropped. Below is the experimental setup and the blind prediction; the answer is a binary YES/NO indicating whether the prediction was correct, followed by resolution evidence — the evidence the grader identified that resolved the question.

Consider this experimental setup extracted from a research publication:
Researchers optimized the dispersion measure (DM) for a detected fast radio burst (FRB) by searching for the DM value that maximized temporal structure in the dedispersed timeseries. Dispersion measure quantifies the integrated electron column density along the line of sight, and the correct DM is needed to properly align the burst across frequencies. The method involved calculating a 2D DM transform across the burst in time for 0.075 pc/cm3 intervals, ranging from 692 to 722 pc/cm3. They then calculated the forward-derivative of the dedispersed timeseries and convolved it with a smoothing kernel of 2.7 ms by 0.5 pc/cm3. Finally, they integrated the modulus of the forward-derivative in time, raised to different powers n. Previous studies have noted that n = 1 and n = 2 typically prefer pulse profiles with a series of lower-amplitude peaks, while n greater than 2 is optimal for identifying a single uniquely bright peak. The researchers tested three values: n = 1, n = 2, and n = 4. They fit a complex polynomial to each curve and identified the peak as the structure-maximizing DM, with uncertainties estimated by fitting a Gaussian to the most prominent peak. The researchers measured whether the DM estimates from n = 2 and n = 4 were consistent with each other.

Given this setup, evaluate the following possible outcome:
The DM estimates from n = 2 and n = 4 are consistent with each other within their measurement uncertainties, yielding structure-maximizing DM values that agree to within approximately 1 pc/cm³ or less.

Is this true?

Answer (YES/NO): YES